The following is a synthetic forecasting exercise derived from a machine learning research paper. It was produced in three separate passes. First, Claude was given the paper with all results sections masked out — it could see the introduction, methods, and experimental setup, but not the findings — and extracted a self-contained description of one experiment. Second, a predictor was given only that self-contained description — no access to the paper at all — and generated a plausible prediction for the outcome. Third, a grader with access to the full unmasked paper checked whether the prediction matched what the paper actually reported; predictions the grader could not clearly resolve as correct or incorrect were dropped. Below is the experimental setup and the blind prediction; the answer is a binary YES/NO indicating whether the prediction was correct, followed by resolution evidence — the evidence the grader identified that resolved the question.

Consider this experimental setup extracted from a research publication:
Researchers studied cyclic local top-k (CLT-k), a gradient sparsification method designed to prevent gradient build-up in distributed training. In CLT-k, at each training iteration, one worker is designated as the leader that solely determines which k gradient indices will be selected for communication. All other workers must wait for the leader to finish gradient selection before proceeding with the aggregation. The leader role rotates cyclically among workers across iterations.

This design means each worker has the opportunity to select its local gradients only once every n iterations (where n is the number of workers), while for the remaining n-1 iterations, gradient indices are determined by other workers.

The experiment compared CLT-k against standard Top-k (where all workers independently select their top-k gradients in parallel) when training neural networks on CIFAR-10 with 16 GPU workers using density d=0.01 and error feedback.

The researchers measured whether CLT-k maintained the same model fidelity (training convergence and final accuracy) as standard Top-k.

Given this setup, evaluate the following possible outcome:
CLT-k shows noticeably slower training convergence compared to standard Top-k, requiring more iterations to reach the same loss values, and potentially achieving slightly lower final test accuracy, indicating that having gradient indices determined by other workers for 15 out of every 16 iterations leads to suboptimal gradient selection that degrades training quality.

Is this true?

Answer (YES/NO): NO